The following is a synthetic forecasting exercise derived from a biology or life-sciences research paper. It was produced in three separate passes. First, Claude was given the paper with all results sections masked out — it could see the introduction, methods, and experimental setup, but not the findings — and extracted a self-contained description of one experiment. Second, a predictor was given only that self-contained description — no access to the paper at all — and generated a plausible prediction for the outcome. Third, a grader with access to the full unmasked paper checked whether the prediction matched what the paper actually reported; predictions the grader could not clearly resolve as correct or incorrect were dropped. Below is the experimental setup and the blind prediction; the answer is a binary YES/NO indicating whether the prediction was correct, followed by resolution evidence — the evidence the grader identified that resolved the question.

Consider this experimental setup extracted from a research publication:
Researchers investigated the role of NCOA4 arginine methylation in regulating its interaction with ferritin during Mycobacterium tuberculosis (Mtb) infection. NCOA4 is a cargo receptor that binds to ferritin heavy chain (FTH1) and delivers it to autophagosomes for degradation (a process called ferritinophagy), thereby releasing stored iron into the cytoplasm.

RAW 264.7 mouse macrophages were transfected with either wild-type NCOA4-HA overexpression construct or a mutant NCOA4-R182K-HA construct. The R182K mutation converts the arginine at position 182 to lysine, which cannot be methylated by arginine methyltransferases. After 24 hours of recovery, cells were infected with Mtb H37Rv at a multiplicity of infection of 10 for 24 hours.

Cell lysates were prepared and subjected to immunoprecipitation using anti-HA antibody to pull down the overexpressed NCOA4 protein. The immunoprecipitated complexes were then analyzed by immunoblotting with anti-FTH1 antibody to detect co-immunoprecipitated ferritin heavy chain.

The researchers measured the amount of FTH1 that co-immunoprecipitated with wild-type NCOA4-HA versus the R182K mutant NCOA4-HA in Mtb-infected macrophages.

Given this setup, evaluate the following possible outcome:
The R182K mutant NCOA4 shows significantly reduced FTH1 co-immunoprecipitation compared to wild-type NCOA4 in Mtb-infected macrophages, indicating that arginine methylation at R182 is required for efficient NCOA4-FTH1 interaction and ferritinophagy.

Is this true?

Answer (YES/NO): YES